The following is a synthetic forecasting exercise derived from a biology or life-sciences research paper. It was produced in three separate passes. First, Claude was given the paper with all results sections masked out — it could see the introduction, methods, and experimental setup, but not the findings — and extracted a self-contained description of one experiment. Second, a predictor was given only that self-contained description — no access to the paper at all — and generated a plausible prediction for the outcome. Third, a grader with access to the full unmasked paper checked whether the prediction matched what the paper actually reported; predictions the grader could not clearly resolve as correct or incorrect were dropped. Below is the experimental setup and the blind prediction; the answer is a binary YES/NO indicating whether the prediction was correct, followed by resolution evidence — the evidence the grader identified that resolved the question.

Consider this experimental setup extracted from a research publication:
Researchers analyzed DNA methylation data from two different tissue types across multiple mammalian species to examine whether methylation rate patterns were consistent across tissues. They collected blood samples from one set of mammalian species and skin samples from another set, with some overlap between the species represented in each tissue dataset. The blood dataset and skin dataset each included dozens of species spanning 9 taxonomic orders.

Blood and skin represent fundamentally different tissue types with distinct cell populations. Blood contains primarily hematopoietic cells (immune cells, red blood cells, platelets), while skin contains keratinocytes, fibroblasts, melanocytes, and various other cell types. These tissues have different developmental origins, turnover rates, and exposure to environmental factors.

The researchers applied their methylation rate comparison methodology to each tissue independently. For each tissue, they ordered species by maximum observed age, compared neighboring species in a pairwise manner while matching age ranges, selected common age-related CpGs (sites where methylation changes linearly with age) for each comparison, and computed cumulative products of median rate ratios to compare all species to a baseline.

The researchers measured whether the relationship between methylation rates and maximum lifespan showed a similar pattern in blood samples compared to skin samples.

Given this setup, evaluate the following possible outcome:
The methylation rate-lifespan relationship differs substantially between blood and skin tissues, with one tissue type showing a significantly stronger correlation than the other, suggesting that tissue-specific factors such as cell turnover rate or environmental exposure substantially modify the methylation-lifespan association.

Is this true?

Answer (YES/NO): NO